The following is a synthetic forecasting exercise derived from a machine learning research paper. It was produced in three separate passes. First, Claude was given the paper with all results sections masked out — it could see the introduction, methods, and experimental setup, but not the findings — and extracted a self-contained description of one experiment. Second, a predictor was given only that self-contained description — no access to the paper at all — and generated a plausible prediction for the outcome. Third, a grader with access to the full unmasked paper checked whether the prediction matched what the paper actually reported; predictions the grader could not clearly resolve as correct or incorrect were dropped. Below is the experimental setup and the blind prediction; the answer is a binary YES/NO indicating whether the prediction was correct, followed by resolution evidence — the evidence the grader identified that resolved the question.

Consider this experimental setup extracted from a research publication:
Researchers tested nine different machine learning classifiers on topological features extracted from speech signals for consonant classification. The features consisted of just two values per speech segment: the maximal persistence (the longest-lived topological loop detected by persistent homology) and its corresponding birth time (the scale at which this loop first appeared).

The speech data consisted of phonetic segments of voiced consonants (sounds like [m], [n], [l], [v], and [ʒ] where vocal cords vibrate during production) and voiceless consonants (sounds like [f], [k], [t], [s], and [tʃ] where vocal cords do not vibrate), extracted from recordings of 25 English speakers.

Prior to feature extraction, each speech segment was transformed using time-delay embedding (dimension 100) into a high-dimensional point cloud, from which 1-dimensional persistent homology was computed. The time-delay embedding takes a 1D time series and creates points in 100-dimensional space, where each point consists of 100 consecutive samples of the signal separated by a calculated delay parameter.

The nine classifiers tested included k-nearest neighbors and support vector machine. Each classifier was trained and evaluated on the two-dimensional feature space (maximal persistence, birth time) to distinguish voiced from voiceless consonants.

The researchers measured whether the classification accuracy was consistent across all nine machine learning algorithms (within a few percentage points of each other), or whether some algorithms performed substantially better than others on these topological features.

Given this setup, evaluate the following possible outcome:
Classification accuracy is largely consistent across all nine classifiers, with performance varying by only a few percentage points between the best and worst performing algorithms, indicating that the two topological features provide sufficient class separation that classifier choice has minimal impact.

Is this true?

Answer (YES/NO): YES